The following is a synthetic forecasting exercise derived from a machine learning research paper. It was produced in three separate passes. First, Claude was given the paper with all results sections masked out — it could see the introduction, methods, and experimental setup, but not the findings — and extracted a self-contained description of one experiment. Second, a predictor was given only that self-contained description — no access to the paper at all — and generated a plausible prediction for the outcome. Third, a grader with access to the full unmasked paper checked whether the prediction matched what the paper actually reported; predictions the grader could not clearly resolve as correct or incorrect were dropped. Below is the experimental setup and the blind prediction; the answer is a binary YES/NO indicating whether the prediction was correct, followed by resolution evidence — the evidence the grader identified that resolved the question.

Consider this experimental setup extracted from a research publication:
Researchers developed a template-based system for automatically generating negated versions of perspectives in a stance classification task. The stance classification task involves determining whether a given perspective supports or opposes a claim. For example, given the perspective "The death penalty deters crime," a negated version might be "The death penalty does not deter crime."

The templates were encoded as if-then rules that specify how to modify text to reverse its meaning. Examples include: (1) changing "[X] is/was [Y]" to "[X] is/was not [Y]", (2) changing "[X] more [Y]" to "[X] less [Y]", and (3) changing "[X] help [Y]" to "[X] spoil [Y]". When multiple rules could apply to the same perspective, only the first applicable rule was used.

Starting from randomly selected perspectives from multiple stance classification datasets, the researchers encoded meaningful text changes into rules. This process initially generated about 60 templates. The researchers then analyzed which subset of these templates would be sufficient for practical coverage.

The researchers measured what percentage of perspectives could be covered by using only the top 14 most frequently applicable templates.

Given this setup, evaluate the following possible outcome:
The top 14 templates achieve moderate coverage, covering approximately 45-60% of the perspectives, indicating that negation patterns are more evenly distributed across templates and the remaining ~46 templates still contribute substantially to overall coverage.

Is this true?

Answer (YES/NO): NO